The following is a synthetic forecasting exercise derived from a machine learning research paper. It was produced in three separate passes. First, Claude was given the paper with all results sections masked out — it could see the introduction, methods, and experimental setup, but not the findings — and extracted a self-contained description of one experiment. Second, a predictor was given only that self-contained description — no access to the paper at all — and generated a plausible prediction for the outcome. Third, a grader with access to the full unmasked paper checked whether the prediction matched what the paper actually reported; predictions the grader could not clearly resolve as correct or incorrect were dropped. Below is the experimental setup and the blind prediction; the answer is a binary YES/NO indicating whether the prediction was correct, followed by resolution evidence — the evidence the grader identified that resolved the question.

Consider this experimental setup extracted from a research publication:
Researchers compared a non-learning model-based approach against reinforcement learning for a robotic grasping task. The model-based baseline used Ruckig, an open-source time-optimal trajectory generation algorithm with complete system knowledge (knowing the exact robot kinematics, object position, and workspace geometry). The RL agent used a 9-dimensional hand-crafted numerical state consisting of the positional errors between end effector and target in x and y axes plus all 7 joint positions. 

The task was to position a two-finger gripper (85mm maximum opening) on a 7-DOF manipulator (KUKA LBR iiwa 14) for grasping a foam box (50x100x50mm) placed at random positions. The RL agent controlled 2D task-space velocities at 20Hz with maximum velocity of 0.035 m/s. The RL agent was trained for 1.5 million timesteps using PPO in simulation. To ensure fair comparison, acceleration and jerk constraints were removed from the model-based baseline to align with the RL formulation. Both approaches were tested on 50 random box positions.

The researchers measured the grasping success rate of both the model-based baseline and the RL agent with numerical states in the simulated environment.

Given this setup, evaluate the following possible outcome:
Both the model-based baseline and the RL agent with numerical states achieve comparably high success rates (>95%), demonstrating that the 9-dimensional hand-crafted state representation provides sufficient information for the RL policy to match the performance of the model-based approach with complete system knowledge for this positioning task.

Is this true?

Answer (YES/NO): YES